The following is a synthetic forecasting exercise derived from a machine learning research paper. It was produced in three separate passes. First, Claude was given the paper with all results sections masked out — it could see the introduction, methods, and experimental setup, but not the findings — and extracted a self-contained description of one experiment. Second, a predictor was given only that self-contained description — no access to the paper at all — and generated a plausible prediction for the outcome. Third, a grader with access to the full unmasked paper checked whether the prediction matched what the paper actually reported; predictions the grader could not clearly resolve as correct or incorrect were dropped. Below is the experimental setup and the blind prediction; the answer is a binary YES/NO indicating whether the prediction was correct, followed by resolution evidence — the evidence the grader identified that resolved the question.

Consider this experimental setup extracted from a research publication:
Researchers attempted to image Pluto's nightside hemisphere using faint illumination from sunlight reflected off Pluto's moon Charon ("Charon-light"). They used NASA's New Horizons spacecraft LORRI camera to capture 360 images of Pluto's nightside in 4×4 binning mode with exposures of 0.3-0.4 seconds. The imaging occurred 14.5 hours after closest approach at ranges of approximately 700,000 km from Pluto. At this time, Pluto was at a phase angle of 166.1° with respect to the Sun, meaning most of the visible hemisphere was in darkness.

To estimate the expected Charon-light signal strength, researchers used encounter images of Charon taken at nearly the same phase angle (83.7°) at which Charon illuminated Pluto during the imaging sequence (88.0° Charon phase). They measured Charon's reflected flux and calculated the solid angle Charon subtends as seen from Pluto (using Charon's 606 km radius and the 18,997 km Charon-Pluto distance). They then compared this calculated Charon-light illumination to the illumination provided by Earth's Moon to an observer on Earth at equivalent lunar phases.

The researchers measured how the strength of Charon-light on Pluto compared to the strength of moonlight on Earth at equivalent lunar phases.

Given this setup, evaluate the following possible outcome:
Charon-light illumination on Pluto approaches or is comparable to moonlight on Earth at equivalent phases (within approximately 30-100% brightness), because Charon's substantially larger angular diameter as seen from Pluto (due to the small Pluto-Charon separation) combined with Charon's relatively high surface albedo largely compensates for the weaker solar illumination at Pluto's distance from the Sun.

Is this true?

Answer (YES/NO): YES